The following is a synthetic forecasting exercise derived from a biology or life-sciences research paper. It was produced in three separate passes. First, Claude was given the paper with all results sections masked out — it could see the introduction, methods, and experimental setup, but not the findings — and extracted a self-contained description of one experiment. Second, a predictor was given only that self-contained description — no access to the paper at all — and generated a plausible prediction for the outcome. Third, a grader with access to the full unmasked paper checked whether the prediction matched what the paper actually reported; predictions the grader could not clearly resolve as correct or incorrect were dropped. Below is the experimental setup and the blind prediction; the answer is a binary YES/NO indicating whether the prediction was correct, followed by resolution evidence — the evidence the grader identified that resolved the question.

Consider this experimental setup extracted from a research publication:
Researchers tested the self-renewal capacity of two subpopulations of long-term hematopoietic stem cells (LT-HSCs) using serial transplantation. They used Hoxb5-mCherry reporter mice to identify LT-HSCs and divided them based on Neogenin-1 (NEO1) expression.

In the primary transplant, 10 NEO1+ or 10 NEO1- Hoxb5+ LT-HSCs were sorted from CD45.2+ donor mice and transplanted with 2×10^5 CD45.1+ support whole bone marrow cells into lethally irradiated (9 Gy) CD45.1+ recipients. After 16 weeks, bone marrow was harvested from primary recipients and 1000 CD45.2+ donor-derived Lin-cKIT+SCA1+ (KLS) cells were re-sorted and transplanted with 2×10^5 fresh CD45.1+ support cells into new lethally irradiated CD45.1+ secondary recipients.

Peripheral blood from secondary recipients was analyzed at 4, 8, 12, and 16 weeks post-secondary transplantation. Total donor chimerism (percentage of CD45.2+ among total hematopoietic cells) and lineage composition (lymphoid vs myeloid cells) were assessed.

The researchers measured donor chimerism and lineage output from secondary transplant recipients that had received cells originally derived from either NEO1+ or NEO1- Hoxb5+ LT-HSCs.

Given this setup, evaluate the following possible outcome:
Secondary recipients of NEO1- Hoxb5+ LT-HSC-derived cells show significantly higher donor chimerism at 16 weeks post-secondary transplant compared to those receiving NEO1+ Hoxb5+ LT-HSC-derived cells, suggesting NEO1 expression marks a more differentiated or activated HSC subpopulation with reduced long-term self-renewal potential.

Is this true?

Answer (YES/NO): YES